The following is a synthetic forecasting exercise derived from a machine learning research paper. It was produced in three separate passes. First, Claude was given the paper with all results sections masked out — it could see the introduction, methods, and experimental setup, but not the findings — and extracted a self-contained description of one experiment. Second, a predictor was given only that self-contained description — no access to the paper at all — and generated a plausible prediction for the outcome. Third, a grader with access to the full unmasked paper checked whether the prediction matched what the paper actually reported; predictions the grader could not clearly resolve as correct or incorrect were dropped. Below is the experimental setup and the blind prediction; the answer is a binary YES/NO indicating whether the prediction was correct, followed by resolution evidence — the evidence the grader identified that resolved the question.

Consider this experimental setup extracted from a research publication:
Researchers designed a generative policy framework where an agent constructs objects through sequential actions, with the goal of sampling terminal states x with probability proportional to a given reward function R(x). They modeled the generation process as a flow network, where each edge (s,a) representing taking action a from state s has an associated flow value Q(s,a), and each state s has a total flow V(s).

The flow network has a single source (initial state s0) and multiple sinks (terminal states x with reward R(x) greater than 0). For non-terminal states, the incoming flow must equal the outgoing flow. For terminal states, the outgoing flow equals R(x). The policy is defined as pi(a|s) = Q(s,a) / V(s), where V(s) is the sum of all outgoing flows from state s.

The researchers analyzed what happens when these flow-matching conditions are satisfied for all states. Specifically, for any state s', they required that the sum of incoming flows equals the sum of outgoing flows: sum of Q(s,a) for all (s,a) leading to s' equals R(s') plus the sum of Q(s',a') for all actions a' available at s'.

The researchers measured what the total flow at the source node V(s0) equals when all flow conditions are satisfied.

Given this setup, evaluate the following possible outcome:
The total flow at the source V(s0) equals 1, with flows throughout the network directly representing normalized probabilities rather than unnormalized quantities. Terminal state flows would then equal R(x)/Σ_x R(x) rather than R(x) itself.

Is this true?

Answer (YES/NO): NO